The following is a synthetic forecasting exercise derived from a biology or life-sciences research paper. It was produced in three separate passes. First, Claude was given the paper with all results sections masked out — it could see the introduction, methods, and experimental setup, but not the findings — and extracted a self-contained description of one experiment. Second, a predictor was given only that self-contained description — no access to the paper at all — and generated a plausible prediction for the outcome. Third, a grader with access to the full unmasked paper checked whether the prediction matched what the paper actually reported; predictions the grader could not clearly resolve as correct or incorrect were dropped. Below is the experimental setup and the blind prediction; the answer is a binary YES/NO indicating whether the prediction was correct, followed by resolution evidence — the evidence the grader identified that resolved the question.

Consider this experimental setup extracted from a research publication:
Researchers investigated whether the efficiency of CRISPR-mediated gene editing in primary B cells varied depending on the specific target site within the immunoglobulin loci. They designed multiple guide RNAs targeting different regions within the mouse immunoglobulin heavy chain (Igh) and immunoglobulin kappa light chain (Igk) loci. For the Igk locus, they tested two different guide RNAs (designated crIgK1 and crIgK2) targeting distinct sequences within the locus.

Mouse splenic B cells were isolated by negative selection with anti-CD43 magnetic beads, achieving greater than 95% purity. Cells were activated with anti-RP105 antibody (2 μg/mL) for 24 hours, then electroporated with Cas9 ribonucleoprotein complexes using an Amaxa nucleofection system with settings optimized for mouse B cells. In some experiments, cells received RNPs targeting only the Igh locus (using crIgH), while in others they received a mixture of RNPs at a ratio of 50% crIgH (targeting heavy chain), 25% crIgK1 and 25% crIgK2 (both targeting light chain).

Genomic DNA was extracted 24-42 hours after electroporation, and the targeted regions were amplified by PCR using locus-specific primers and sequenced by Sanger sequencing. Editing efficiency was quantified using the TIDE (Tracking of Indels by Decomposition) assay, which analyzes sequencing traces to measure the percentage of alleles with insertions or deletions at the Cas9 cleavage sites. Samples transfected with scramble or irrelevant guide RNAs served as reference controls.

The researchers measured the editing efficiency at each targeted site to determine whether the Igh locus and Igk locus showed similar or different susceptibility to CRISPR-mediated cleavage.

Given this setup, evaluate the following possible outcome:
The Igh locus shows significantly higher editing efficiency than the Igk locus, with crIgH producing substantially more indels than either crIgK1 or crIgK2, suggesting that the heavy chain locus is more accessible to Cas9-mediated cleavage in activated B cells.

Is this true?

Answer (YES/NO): NO